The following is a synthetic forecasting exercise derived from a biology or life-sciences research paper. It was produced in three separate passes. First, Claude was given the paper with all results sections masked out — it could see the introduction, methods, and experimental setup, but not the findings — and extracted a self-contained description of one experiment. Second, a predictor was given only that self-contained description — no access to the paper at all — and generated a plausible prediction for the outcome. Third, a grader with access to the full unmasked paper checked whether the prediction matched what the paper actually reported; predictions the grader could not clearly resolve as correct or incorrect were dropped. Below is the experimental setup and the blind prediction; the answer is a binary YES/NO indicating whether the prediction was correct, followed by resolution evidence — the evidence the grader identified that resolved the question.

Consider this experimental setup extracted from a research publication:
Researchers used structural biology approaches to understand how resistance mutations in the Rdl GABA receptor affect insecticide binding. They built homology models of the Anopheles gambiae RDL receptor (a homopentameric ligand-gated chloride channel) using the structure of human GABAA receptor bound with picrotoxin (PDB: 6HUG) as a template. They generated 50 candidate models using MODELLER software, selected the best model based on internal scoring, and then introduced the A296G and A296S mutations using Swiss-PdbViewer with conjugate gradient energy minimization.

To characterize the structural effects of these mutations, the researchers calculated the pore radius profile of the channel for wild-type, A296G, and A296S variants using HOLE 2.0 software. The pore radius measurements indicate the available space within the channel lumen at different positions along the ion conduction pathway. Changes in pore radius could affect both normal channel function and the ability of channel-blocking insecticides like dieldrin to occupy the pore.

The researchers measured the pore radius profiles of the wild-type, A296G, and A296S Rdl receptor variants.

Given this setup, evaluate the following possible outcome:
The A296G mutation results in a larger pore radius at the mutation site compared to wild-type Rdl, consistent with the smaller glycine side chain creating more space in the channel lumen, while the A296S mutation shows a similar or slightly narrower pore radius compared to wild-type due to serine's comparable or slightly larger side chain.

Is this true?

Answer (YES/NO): NO